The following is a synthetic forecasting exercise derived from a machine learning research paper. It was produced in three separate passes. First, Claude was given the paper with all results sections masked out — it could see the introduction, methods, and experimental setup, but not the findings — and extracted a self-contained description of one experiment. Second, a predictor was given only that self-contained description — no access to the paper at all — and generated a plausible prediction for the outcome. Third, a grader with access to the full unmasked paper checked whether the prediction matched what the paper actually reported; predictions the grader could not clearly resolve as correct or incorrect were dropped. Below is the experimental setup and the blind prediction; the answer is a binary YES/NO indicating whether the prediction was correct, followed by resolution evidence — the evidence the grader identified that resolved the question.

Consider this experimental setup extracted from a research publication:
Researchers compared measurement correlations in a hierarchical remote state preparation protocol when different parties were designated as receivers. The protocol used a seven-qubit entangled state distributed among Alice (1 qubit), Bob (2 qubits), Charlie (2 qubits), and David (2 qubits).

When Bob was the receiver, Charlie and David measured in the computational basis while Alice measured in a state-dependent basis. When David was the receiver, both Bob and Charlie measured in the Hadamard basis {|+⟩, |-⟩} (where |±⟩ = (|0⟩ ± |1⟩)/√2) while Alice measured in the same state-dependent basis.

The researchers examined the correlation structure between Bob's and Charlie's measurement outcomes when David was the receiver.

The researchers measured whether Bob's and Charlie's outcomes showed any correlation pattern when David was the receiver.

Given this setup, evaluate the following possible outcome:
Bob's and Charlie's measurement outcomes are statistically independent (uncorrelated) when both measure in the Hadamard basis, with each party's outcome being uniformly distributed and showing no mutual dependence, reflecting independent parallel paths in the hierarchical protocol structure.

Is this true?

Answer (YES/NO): YES